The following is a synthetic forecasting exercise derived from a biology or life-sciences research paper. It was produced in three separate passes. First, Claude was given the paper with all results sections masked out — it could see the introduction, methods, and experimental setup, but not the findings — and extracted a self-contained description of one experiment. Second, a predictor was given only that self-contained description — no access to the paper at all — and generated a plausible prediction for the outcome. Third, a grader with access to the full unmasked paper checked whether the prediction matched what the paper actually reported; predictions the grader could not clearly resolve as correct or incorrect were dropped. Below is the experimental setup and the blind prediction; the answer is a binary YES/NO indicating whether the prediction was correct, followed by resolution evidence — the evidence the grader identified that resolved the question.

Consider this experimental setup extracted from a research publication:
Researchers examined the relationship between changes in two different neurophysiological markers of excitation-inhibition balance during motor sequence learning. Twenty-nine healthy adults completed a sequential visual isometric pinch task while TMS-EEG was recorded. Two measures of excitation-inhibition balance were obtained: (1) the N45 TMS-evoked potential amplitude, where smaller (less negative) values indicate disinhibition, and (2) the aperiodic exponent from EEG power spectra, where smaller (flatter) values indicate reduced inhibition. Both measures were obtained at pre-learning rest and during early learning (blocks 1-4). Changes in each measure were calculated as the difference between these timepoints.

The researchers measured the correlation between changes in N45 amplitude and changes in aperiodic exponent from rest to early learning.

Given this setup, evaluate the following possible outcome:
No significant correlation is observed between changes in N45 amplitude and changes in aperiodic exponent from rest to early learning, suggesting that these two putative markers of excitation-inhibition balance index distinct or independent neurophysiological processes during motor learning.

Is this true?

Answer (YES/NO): YES